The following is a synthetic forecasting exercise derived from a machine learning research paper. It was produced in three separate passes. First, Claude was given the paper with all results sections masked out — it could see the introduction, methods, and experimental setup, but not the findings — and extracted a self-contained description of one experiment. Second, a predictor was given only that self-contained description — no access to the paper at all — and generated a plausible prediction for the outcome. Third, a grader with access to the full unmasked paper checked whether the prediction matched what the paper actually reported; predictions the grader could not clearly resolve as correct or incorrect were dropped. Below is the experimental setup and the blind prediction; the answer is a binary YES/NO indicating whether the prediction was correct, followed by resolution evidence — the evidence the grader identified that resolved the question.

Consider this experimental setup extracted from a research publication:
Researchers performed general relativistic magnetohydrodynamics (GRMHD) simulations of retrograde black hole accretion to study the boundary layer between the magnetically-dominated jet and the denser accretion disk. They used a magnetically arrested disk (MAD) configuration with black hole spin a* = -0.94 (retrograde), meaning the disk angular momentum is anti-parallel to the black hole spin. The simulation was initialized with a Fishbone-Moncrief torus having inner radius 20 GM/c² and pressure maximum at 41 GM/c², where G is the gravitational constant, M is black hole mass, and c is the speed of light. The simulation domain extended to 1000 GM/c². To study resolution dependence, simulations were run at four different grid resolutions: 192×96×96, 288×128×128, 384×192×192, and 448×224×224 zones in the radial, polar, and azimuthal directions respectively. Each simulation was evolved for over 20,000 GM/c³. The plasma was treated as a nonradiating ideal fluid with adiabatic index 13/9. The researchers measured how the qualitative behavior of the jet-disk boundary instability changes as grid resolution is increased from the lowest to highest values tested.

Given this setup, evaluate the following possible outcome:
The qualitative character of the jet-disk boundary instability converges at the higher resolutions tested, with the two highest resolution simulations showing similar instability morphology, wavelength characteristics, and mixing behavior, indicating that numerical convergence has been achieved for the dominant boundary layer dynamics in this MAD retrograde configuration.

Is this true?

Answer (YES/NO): NO